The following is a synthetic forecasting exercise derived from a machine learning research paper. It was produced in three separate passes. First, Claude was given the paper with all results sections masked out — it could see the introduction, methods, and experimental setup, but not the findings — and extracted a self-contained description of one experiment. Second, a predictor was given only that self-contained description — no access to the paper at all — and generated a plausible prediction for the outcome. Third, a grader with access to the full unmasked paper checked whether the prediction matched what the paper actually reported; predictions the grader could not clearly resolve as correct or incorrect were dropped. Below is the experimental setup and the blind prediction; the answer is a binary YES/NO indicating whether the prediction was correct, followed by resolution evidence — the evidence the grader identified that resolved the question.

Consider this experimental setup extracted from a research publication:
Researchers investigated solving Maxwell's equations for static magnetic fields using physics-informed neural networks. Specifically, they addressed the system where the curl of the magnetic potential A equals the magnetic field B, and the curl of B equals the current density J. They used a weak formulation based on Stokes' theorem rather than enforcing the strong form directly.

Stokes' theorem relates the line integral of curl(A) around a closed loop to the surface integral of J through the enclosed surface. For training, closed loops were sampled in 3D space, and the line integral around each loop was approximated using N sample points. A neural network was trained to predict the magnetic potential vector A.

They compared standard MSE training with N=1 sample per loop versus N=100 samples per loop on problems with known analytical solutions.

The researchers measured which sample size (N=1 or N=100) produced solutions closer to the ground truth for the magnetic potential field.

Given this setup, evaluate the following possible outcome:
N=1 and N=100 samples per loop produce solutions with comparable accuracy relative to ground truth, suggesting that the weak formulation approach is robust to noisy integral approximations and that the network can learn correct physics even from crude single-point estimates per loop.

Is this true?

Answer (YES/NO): NO